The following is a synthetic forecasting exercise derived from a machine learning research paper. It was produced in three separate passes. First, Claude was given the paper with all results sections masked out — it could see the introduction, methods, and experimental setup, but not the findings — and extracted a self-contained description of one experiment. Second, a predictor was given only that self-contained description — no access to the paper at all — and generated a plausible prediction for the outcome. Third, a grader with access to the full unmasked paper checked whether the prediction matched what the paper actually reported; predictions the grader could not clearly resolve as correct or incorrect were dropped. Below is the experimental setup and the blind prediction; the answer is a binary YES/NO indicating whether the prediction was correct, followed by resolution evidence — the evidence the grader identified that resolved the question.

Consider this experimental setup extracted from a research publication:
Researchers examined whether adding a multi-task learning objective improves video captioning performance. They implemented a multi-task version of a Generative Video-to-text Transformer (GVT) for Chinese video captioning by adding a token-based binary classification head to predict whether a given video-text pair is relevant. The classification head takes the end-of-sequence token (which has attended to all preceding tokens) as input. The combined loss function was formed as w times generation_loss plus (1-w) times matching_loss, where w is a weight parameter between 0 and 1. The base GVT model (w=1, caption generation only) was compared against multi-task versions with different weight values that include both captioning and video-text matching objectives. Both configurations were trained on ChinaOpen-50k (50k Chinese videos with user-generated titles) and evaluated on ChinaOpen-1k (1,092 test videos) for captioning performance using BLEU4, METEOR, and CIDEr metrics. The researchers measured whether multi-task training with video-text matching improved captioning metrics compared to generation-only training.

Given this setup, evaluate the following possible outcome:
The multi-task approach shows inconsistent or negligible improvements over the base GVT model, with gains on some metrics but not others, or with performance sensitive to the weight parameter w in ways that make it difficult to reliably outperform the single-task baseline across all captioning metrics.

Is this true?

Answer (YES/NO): YES